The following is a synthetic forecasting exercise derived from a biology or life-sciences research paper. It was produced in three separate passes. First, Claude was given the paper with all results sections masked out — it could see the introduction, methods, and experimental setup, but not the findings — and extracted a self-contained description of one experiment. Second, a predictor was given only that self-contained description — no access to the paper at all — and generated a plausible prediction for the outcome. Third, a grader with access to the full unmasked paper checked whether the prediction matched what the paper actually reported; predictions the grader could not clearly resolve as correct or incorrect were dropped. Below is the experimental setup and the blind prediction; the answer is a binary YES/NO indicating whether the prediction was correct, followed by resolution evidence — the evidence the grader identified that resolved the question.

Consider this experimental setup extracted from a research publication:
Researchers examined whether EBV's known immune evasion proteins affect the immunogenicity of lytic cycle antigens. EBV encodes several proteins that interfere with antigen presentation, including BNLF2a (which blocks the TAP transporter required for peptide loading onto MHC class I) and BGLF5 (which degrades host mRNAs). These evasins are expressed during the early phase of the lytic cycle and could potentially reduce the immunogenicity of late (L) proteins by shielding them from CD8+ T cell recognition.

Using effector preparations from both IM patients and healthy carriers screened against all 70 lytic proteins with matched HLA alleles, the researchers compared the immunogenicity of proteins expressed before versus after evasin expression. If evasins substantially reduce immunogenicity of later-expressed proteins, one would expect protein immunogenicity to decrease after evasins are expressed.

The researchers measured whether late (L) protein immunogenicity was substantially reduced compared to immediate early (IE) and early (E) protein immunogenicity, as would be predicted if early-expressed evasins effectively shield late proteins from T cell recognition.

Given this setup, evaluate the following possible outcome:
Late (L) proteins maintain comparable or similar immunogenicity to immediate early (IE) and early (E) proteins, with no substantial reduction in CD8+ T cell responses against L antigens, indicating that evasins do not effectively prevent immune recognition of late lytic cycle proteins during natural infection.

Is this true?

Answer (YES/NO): NO